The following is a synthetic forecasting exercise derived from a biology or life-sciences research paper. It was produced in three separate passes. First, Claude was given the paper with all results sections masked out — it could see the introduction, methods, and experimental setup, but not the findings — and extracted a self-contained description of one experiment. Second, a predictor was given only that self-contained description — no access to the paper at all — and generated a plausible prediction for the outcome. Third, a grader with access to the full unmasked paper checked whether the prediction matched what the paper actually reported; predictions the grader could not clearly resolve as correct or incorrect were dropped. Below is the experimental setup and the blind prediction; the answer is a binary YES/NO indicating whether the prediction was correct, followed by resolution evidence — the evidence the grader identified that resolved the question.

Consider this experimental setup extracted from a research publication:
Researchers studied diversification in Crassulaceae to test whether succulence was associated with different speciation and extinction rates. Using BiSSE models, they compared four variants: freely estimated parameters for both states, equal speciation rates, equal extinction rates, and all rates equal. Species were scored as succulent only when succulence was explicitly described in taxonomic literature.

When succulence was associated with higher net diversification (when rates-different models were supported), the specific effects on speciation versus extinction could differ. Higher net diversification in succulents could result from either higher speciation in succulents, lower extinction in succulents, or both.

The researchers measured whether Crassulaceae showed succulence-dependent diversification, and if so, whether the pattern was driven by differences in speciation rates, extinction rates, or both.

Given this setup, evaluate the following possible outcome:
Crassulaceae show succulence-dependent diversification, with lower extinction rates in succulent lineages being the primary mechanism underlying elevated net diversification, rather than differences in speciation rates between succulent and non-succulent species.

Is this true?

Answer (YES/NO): NO